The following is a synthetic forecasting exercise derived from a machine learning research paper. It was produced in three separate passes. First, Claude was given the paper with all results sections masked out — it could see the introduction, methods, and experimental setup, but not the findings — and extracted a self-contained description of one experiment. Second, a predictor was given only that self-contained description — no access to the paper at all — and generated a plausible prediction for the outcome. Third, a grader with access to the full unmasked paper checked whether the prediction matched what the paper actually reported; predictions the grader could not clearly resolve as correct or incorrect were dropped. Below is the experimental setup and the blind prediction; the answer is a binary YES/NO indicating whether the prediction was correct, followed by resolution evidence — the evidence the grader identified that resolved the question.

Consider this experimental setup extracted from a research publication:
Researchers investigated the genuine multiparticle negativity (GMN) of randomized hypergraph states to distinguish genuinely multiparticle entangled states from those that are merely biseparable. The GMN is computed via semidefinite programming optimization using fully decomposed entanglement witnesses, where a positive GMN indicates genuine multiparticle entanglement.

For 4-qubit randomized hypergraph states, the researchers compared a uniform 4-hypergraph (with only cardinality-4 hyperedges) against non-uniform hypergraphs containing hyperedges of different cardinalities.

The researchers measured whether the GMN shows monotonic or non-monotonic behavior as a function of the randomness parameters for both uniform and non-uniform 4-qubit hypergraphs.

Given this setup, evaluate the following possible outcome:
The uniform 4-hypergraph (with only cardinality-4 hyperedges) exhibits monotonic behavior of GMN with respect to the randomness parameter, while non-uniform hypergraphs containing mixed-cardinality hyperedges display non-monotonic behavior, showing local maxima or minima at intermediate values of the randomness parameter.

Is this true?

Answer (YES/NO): NO